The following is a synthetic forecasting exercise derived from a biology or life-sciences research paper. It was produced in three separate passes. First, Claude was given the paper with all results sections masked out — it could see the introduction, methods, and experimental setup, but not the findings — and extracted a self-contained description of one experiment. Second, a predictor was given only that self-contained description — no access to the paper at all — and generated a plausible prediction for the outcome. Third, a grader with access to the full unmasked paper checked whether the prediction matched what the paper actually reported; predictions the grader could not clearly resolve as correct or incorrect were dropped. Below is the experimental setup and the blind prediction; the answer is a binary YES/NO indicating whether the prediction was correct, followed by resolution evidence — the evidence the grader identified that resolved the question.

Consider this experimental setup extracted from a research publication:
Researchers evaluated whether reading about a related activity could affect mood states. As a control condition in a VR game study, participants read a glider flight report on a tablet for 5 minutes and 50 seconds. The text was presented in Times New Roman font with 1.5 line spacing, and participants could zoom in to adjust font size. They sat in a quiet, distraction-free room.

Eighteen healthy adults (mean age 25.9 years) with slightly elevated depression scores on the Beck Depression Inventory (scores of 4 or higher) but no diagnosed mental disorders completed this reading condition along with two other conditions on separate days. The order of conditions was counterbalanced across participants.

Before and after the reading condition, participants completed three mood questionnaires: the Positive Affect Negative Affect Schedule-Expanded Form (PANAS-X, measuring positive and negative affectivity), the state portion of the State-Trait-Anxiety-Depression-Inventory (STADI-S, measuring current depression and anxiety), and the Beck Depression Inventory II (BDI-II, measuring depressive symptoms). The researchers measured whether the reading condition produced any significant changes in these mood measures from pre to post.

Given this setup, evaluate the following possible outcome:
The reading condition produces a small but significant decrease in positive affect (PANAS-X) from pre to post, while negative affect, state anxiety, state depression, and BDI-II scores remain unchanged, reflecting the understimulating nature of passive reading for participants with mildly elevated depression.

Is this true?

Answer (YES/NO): NO